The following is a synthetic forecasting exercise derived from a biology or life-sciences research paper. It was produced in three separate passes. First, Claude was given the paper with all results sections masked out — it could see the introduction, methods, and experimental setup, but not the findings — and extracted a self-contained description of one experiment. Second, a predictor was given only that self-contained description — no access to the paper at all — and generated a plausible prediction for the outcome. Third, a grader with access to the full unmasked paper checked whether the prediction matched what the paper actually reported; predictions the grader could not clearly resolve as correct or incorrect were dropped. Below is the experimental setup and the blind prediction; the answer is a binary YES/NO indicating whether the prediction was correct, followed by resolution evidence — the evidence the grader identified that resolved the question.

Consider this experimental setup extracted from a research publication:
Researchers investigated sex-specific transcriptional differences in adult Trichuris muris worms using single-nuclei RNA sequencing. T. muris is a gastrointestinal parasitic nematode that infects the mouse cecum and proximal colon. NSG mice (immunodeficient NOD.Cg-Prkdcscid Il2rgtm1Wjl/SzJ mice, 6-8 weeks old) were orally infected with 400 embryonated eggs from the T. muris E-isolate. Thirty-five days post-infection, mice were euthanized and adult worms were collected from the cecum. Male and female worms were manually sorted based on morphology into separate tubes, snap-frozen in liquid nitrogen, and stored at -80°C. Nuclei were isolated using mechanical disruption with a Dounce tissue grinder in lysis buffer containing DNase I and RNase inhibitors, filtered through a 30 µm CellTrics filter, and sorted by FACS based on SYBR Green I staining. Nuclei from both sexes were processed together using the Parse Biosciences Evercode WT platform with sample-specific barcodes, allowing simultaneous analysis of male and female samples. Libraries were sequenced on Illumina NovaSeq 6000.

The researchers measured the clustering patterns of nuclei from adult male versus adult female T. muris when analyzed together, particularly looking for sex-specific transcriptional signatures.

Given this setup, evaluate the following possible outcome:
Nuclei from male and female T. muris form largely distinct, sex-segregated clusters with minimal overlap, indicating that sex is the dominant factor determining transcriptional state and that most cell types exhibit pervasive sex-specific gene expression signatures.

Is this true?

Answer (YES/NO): NO